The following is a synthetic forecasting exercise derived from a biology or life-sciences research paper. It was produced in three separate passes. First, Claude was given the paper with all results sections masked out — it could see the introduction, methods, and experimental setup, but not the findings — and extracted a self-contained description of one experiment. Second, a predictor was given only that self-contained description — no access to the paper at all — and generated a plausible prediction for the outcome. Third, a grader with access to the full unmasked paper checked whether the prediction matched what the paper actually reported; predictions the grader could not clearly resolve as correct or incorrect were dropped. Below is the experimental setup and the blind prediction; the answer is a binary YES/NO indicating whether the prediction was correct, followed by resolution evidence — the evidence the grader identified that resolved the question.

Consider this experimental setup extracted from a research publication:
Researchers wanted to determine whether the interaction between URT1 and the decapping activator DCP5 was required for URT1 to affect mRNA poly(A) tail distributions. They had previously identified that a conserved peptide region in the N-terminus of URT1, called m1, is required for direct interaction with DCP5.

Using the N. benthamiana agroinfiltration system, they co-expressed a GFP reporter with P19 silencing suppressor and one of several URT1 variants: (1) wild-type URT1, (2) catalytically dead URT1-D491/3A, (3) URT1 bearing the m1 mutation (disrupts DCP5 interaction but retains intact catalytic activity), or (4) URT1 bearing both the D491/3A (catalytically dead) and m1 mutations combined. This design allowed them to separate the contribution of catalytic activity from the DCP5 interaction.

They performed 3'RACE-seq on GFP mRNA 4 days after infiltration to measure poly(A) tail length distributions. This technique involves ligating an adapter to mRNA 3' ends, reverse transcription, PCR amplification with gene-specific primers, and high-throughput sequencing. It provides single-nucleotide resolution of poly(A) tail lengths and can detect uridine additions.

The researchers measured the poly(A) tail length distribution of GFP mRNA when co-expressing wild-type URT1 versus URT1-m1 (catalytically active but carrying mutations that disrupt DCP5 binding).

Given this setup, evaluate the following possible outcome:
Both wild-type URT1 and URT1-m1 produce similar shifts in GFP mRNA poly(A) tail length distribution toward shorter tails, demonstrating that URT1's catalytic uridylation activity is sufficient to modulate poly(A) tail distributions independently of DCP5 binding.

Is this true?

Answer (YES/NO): NO